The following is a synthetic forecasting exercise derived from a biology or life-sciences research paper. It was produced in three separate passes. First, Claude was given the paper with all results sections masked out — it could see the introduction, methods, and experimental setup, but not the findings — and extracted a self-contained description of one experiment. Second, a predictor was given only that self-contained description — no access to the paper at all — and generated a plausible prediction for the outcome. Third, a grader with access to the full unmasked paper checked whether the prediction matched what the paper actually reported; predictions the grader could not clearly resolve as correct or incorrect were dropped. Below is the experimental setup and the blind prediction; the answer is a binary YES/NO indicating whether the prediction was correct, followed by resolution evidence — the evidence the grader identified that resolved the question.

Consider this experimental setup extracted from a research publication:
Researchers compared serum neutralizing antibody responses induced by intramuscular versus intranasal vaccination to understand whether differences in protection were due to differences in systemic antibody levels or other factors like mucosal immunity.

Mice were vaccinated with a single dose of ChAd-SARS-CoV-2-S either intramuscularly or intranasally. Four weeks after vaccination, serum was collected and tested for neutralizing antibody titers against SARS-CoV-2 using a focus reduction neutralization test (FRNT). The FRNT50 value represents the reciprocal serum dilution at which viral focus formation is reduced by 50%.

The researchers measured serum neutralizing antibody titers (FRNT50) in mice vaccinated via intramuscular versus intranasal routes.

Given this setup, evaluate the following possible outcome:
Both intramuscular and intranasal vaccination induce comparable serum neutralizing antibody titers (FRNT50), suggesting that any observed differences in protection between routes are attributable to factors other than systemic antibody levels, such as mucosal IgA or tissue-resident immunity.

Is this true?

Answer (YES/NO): YES